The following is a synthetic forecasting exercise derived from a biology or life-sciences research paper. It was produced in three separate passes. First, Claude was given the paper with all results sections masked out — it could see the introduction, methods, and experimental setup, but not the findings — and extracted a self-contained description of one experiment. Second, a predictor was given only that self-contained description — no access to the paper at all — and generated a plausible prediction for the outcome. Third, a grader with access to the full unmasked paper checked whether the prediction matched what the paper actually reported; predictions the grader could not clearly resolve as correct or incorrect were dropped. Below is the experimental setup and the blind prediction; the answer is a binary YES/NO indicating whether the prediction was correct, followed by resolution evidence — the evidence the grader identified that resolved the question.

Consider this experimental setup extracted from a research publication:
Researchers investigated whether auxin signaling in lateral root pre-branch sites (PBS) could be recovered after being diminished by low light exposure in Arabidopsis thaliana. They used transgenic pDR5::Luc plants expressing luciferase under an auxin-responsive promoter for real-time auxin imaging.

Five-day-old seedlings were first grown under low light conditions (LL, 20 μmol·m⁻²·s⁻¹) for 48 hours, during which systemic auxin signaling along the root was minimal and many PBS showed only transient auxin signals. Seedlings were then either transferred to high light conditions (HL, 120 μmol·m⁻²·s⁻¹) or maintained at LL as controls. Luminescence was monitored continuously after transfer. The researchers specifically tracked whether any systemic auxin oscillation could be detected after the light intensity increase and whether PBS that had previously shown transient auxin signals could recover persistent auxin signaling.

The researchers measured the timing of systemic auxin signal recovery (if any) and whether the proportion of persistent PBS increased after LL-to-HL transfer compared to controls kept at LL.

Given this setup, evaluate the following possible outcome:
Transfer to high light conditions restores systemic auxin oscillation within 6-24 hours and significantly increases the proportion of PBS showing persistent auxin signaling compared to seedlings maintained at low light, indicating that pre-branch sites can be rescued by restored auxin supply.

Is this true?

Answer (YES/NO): YES